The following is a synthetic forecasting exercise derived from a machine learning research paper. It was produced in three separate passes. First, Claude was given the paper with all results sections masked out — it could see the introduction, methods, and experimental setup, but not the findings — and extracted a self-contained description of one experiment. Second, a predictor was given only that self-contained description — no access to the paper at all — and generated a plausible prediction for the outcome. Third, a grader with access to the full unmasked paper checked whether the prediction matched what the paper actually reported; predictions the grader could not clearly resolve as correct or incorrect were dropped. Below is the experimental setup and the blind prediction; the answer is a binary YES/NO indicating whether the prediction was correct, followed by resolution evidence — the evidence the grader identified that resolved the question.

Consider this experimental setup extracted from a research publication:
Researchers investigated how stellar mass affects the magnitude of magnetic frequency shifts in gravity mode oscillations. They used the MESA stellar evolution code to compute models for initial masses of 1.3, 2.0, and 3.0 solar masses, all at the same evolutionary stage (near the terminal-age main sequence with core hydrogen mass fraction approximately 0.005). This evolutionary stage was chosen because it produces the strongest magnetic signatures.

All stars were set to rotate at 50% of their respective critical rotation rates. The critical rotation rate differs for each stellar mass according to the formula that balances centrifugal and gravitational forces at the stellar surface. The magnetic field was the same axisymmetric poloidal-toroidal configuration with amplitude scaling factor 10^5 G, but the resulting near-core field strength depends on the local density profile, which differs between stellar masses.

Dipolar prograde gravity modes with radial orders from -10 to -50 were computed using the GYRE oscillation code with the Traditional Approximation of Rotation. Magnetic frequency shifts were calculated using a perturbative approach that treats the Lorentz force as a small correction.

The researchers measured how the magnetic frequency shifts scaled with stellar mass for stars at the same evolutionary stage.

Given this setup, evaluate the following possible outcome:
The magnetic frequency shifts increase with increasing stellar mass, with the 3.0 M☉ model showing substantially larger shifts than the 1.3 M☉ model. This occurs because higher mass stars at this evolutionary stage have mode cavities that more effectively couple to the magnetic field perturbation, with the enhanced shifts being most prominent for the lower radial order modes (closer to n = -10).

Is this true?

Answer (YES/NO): NO